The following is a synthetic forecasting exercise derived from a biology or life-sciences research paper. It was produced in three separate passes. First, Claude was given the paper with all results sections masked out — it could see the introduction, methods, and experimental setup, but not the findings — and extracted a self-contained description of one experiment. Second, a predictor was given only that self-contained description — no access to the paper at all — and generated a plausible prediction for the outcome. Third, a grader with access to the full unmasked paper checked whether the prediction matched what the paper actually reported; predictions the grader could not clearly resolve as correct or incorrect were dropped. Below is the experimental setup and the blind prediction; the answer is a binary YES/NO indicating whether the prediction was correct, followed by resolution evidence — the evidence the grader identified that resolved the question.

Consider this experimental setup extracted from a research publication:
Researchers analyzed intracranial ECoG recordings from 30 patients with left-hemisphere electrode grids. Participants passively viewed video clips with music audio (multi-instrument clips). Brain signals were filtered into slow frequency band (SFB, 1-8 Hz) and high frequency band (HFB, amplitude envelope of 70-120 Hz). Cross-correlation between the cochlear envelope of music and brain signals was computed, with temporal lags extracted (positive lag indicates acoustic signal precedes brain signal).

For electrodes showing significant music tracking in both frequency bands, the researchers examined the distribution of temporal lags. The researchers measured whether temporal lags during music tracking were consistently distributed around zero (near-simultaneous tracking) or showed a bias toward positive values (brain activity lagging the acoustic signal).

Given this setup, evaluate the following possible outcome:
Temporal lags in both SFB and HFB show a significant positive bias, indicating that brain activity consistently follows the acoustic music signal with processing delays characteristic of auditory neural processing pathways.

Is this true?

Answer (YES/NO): NO